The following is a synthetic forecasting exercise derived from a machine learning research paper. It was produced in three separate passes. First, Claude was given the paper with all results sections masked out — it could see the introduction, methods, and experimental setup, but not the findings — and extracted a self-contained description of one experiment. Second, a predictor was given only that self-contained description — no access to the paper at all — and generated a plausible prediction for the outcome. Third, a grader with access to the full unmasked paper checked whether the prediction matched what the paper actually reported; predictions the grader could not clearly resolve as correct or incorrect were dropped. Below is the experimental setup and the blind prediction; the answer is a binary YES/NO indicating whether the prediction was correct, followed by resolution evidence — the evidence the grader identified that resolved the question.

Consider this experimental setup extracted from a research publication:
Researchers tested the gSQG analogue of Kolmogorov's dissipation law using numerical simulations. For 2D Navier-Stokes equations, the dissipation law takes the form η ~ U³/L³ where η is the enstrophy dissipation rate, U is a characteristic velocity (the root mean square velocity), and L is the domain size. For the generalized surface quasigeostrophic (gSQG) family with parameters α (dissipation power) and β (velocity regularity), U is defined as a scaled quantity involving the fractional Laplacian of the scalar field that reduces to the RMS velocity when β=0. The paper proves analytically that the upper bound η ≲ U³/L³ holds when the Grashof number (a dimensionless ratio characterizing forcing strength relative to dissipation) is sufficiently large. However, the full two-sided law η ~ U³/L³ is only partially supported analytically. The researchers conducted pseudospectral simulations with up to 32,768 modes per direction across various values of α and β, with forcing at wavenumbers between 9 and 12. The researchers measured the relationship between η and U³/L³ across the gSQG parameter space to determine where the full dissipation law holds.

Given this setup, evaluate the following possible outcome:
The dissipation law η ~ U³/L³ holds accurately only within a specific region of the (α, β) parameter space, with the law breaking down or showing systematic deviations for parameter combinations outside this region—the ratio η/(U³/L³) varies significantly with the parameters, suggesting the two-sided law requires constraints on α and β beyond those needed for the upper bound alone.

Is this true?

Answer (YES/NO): YES